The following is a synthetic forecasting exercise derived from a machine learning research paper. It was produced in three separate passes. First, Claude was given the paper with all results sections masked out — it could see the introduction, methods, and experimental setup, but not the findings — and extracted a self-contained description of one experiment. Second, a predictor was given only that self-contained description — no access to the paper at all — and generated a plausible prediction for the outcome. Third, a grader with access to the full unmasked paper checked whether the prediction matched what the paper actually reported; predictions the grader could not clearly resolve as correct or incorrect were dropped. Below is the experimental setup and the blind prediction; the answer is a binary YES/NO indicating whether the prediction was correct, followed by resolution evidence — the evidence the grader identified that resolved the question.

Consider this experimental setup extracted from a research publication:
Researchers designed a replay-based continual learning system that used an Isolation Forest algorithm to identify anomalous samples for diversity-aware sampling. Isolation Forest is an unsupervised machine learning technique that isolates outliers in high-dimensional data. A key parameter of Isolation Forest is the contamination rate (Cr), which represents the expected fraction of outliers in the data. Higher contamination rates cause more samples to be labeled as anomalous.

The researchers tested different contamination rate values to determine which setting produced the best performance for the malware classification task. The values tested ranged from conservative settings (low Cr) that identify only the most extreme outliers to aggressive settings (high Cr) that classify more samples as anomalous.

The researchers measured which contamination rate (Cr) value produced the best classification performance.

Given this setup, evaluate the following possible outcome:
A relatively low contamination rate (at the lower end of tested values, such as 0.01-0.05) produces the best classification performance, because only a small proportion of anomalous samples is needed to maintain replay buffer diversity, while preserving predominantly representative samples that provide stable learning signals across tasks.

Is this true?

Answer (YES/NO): NO